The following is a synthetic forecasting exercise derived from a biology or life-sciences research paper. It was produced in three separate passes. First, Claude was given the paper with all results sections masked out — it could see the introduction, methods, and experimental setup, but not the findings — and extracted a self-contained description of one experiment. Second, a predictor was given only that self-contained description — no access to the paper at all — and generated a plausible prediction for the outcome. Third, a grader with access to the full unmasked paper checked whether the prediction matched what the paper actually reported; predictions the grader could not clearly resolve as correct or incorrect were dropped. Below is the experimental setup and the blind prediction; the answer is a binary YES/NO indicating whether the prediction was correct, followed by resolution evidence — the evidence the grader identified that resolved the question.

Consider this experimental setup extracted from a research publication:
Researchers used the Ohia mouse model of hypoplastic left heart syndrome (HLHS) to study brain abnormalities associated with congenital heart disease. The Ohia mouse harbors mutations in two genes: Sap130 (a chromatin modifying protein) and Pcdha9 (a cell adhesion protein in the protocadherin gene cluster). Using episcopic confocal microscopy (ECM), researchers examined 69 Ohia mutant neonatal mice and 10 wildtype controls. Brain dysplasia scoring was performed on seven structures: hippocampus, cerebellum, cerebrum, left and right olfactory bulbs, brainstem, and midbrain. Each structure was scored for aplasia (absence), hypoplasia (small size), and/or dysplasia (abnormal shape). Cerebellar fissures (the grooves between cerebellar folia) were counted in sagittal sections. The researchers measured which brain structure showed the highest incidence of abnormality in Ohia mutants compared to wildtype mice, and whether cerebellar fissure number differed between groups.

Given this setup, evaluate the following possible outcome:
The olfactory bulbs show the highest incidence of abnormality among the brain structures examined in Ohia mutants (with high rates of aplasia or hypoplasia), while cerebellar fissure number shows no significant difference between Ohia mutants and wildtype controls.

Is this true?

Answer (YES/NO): NO